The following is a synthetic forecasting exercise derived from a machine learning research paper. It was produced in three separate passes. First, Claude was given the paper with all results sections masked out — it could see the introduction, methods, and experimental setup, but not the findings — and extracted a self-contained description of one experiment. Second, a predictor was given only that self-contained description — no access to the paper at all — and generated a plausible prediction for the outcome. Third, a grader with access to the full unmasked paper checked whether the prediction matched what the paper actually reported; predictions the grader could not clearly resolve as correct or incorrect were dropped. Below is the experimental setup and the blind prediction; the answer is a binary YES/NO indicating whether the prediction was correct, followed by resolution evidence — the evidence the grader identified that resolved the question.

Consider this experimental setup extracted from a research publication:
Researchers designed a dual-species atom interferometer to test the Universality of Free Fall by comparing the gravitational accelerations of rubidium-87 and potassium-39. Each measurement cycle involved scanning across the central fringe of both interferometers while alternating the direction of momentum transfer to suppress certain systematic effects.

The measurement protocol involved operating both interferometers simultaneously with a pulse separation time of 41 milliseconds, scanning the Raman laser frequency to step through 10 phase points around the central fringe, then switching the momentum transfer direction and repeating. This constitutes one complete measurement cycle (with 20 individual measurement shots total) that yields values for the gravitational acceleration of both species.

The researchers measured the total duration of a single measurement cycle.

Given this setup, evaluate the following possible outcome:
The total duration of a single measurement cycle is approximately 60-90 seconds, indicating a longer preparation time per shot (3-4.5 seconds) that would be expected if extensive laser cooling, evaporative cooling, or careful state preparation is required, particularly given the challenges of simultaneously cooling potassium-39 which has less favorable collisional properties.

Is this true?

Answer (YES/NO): NO